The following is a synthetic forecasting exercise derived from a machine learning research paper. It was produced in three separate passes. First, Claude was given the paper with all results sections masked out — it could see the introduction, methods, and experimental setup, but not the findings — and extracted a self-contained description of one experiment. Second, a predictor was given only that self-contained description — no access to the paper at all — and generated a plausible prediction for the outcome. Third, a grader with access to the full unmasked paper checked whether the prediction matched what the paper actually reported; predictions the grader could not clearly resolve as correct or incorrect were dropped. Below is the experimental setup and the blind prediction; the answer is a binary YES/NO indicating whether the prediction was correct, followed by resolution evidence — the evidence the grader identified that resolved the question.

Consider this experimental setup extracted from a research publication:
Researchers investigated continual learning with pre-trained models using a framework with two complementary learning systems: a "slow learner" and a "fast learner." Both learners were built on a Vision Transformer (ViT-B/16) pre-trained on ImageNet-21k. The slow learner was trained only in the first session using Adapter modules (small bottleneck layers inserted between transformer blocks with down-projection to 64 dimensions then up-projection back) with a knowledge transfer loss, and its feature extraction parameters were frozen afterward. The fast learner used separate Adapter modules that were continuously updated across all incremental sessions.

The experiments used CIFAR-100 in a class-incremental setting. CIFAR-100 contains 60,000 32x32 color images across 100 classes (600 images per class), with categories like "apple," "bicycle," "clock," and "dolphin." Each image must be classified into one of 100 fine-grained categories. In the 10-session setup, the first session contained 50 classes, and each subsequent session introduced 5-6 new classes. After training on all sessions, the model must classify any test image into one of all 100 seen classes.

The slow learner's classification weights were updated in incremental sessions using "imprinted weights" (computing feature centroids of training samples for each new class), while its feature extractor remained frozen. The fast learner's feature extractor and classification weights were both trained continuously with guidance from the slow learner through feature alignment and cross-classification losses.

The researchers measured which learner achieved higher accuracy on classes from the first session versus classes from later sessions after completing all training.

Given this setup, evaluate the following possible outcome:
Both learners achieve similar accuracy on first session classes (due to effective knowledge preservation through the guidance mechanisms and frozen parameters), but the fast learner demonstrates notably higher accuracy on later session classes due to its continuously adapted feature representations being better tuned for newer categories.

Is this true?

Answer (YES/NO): NO